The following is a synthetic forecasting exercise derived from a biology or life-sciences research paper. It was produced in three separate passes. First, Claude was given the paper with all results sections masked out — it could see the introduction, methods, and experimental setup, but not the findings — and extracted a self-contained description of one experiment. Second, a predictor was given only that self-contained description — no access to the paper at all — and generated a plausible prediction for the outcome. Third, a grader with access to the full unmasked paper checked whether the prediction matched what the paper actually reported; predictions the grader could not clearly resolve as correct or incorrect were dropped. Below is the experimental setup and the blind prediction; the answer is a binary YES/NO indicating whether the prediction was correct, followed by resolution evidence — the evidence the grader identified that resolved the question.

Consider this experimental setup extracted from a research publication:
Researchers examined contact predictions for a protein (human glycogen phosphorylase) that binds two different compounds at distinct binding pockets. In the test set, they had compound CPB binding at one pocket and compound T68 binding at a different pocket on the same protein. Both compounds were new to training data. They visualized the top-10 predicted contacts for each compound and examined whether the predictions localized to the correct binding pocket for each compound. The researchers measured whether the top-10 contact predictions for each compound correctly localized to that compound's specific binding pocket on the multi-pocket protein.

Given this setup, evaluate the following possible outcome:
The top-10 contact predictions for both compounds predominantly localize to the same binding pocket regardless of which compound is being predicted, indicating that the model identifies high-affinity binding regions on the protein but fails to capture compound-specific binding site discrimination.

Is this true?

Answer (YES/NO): YES